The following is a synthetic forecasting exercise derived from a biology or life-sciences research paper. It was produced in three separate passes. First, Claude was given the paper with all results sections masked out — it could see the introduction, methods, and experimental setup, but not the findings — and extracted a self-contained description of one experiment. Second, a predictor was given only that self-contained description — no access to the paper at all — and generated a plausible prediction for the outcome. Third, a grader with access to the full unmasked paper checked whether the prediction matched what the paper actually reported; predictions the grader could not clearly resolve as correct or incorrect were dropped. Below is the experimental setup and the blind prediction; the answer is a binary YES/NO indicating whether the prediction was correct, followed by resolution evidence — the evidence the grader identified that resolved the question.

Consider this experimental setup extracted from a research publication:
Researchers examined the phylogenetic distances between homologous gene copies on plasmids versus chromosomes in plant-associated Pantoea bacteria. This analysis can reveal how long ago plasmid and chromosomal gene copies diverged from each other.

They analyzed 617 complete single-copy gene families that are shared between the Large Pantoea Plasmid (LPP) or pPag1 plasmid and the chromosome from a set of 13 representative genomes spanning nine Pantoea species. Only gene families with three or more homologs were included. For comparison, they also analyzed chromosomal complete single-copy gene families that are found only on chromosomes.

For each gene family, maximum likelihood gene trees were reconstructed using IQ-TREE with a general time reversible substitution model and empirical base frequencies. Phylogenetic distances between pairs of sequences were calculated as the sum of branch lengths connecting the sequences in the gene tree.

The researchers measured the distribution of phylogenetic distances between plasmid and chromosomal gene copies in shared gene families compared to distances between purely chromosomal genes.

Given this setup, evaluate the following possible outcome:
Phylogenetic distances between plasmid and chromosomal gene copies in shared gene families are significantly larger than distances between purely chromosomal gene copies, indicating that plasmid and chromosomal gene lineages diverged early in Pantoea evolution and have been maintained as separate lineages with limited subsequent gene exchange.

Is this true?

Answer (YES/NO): YES